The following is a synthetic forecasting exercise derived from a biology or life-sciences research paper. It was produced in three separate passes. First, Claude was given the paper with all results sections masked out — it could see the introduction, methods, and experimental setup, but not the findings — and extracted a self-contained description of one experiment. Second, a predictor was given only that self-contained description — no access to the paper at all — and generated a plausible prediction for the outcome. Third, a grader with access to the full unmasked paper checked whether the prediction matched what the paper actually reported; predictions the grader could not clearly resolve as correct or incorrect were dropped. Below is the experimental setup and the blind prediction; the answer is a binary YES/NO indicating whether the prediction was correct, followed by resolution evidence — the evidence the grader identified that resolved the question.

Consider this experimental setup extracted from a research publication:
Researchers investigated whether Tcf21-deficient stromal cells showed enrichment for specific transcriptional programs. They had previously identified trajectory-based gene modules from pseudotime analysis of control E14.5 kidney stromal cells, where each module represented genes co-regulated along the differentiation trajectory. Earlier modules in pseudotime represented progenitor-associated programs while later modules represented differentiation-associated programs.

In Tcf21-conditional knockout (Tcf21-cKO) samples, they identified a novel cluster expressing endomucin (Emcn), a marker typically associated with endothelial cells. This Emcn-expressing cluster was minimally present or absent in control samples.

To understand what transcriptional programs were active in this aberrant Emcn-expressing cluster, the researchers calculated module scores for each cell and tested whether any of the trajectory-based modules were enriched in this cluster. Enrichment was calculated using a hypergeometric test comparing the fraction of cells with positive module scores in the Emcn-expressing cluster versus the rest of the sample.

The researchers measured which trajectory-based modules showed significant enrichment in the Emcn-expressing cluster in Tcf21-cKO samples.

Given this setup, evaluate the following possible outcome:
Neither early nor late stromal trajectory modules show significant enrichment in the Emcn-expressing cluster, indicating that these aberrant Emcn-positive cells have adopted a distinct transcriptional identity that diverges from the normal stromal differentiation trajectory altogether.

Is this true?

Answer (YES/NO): NO